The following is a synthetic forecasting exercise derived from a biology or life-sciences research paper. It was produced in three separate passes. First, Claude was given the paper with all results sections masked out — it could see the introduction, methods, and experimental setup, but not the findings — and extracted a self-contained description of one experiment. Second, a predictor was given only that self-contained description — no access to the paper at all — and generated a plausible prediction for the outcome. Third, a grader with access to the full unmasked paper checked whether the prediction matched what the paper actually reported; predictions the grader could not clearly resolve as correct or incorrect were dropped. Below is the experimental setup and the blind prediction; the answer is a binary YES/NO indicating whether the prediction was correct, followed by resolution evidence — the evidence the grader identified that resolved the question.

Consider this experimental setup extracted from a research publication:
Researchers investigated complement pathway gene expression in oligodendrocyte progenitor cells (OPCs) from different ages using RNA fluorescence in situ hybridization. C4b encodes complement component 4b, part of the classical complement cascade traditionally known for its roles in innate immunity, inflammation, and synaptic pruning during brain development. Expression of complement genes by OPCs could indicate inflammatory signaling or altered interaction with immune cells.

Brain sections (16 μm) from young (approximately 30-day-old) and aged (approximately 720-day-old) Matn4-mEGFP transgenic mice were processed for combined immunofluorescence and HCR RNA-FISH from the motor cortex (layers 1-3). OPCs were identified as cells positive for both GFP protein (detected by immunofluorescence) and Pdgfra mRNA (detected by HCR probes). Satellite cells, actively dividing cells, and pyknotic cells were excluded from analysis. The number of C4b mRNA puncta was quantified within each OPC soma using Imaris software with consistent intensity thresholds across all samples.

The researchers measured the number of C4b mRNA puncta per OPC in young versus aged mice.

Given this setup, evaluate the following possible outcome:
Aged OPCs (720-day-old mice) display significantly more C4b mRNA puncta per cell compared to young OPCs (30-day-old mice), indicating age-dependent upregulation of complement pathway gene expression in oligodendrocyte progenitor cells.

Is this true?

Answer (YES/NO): YES